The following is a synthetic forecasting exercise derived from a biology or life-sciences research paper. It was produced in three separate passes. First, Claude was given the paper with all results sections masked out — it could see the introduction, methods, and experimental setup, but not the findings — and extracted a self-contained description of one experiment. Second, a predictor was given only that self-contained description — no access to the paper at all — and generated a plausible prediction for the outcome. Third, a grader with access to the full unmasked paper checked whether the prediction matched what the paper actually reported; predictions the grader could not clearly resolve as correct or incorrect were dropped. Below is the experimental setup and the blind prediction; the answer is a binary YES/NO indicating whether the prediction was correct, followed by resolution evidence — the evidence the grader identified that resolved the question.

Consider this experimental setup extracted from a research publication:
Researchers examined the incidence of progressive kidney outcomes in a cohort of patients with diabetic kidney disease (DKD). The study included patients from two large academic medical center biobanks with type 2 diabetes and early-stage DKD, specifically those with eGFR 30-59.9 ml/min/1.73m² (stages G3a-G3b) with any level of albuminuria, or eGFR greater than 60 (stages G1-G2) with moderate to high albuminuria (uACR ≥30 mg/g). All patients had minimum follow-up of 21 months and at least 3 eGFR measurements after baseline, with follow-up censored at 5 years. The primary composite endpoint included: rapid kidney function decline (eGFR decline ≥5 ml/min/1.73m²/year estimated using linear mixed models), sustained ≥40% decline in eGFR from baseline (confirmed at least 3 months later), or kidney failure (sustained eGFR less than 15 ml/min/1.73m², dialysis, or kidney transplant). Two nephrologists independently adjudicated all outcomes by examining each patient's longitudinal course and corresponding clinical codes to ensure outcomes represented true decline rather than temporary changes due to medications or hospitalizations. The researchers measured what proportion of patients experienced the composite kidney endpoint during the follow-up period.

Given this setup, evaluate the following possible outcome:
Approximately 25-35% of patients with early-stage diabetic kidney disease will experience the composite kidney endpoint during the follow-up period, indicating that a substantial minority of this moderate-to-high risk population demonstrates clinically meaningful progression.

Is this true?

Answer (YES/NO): NO